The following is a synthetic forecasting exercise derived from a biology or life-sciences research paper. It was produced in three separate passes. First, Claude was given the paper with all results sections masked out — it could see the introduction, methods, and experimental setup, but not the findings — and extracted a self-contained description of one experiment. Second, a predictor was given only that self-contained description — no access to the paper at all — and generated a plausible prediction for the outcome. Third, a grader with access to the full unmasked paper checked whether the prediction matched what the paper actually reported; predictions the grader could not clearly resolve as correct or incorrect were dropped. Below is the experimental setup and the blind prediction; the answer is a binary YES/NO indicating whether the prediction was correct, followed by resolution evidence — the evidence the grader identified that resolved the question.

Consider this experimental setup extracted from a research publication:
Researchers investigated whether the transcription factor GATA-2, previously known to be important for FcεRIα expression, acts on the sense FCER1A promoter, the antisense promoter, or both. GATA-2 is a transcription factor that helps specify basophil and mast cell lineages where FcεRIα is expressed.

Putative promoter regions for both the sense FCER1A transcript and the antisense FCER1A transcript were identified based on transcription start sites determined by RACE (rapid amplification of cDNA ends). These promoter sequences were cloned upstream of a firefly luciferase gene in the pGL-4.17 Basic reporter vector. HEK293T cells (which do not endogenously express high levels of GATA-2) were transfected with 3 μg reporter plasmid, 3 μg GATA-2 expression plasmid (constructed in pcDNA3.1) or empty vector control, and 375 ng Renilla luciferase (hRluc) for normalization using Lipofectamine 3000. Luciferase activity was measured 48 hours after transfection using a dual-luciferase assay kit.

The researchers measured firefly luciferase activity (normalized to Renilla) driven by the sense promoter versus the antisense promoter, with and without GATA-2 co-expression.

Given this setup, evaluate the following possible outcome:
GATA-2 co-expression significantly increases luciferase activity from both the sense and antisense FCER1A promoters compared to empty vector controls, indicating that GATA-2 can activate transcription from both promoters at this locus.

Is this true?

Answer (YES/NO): NO